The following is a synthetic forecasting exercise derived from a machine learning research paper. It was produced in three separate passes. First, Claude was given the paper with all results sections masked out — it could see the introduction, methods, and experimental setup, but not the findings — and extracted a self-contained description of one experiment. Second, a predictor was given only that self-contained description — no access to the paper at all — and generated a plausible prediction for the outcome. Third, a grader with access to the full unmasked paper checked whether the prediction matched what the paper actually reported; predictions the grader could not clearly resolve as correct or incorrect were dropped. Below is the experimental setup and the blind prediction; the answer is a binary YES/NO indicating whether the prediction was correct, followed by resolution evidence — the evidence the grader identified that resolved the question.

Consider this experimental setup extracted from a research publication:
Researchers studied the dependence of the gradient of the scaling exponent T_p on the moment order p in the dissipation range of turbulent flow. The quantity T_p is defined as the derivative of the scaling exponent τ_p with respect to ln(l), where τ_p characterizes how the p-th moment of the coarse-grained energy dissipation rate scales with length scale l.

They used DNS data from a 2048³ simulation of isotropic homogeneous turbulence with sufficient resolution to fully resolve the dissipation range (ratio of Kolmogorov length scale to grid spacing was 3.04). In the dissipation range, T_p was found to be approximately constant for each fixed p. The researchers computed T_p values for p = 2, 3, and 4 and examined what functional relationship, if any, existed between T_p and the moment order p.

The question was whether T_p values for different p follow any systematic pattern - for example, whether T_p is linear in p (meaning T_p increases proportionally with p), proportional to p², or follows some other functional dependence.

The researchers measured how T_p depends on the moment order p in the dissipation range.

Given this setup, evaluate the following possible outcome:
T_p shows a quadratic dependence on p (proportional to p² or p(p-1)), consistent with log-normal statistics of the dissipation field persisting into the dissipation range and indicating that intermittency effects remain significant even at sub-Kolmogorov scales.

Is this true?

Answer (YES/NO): NO